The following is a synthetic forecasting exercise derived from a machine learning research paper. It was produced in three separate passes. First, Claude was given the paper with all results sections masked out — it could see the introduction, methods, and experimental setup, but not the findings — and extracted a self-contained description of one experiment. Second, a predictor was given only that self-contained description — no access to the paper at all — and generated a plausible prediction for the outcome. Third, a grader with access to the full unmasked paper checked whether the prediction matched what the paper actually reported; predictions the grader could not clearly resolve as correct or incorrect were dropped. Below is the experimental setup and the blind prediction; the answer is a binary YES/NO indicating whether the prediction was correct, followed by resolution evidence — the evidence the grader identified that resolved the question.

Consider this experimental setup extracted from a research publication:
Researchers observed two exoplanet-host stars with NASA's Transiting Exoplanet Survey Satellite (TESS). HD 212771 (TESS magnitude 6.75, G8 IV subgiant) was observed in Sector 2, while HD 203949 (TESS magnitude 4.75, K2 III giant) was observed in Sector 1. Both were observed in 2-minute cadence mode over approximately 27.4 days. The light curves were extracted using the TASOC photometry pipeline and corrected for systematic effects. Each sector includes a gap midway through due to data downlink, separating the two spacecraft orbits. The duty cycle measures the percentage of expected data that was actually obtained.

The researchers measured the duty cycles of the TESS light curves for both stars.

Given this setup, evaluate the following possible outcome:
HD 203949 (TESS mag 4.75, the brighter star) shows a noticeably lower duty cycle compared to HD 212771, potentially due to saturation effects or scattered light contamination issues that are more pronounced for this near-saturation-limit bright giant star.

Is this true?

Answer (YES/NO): NO